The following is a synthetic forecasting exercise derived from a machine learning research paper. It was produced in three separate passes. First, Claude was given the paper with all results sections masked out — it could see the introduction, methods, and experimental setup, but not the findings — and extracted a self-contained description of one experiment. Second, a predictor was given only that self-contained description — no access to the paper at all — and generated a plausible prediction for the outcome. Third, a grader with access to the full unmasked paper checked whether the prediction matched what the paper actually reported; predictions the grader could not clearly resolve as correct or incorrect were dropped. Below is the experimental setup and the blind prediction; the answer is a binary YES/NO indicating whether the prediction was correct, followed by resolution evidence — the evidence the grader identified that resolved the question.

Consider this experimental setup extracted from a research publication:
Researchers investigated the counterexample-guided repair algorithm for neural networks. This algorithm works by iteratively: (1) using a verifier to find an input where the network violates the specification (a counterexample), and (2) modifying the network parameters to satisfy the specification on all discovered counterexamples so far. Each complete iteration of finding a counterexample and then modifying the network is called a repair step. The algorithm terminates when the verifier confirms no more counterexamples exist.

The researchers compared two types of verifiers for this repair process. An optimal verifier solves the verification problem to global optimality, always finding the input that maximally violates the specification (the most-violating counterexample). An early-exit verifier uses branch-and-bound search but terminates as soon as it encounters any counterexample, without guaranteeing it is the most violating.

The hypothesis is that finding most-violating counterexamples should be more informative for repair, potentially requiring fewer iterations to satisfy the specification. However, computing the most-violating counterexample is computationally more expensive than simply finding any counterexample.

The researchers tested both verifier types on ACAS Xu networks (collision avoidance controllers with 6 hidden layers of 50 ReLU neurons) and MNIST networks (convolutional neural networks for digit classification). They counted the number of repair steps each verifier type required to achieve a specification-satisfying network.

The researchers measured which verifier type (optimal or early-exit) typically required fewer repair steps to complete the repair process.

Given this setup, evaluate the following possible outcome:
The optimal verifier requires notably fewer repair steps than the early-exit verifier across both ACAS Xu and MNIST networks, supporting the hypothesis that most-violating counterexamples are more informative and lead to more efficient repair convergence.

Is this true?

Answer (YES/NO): NO